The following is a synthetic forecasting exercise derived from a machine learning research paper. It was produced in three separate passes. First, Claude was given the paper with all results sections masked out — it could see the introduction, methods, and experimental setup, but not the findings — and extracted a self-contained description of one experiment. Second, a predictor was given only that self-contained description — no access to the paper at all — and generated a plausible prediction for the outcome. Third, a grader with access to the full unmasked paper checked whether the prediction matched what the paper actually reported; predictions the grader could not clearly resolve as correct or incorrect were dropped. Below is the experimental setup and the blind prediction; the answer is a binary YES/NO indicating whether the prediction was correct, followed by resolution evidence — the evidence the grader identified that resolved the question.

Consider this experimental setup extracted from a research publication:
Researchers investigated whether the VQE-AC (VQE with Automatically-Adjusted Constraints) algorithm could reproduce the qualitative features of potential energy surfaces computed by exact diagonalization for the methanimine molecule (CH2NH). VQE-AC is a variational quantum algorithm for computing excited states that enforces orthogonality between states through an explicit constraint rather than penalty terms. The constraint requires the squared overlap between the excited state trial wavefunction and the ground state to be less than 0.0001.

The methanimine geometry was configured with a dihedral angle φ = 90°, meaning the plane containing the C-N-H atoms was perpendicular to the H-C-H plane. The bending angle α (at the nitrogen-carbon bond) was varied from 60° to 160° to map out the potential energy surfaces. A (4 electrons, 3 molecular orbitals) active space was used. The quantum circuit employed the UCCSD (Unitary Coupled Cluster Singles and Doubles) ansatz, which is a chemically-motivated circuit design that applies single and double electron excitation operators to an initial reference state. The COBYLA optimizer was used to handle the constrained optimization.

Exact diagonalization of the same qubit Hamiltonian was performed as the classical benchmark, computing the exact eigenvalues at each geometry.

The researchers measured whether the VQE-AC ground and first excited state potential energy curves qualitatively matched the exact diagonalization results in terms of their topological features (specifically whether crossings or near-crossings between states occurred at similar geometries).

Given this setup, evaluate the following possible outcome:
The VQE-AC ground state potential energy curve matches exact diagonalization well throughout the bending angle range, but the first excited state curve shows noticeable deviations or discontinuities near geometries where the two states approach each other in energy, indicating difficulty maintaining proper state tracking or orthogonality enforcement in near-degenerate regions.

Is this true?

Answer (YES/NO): NO